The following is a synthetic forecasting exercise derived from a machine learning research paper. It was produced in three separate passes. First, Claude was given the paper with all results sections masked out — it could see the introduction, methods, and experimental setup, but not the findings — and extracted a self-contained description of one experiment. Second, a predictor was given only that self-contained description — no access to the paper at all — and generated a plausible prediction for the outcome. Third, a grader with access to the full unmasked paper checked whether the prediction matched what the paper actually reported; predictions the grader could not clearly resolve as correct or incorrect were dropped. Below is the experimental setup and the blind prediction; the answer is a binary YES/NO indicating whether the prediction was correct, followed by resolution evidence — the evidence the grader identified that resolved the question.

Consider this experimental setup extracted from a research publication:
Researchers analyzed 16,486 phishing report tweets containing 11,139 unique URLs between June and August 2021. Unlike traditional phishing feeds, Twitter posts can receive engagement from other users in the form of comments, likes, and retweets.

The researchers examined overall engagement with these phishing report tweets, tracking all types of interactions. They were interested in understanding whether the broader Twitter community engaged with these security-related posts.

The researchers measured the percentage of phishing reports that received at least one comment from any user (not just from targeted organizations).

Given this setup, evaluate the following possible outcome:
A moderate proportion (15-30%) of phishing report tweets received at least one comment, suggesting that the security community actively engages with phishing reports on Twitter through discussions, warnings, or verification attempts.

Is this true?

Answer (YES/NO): NO